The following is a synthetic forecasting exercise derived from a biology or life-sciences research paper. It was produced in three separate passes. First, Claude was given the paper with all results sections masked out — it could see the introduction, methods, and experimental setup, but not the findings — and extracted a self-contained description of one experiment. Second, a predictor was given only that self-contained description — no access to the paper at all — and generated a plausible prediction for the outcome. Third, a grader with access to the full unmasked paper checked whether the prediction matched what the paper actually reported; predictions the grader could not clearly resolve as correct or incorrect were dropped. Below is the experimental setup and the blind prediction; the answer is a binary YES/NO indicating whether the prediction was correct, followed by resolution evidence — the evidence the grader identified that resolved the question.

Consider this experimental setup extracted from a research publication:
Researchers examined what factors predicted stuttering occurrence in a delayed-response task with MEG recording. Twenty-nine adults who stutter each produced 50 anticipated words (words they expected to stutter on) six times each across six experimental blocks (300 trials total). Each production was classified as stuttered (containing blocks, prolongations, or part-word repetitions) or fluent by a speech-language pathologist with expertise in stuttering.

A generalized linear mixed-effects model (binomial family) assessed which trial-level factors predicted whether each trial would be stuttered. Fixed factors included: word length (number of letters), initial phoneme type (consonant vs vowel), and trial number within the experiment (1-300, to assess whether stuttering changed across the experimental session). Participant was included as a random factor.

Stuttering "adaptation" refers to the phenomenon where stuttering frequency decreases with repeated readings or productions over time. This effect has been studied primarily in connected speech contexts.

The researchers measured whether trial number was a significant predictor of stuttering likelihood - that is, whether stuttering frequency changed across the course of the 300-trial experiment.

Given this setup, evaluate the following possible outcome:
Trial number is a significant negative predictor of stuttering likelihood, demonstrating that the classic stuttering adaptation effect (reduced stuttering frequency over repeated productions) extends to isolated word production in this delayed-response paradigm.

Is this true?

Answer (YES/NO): NO